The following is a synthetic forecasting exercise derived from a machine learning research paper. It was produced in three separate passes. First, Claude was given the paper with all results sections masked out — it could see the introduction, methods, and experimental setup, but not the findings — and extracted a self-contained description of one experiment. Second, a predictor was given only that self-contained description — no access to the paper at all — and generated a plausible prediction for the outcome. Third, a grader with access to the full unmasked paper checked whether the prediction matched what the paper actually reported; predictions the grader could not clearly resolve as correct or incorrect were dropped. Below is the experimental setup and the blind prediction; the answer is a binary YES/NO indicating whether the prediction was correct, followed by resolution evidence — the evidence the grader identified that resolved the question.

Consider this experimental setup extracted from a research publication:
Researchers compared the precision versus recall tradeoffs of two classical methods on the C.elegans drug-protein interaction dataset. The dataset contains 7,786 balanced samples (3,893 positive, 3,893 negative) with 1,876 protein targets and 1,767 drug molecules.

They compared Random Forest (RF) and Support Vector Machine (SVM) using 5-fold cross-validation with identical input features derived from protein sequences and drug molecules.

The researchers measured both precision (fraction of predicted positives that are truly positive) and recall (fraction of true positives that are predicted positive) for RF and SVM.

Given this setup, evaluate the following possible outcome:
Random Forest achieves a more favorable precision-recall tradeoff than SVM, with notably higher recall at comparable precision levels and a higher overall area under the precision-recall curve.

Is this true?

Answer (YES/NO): NO